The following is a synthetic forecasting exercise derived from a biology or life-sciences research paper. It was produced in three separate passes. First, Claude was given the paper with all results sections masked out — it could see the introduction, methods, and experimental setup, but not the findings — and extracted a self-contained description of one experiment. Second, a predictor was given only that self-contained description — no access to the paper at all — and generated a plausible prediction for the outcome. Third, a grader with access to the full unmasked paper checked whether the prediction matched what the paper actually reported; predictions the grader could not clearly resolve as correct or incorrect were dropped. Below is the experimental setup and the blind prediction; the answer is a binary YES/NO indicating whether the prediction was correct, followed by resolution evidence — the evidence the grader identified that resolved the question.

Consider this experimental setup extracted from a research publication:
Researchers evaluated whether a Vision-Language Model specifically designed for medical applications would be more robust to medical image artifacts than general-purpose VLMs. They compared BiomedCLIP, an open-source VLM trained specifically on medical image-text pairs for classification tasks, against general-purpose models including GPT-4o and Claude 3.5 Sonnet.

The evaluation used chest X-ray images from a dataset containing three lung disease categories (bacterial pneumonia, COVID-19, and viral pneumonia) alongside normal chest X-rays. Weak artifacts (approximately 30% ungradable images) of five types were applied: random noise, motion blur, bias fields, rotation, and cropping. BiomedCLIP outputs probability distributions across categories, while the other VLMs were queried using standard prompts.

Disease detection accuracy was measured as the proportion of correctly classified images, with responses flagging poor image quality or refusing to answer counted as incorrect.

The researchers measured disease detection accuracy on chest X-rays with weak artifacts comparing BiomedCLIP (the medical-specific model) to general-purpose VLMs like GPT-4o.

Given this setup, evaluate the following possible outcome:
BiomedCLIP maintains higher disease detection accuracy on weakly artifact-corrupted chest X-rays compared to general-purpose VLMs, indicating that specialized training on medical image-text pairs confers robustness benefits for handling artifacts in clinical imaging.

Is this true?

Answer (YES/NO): NO